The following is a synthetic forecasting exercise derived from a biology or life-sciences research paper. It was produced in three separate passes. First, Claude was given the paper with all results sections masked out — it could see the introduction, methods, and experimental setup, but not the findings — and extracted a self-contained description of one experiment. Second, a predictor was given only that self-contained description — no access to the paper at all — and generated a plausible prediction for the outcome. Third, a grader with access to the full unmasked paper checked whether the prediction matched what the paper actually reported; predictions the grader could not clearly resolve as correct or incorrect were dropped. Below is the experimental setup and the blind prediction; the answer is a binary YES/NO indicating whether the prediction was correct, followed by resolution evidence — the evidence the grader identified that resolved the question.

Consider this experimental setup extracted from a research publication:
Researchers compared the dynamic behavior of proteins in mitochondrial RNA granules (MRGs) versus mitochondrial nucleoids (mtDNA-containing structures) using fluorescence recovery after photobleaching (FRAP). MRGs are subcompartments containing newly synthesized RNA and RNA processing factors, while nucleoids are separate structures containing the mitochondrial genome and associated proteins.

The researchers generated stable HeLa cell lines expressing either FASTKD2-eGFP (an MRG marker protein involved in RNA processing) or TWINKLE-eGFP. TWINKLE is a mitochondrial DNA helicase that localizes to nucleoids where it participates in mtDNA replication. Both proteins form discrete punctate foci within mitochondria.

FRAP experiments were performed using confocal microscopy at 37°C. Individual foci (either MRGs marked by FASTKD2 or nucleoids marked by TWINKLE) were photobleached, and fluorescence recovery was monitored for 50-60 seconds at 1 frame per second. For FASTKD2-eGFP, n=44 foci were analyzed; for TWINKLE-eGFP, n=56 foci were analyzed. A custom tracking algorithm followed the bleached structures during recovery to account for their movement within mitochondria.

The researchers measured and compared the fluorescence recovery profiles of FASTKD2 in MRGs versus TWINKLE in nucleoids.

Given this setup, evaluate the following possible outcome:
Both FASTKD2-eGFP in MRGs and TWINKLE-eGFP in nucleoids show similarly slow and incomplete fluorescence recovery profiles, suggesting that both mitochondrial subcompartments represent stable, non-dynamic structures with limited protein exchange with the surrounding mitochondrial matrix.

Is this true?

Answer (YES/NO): NO